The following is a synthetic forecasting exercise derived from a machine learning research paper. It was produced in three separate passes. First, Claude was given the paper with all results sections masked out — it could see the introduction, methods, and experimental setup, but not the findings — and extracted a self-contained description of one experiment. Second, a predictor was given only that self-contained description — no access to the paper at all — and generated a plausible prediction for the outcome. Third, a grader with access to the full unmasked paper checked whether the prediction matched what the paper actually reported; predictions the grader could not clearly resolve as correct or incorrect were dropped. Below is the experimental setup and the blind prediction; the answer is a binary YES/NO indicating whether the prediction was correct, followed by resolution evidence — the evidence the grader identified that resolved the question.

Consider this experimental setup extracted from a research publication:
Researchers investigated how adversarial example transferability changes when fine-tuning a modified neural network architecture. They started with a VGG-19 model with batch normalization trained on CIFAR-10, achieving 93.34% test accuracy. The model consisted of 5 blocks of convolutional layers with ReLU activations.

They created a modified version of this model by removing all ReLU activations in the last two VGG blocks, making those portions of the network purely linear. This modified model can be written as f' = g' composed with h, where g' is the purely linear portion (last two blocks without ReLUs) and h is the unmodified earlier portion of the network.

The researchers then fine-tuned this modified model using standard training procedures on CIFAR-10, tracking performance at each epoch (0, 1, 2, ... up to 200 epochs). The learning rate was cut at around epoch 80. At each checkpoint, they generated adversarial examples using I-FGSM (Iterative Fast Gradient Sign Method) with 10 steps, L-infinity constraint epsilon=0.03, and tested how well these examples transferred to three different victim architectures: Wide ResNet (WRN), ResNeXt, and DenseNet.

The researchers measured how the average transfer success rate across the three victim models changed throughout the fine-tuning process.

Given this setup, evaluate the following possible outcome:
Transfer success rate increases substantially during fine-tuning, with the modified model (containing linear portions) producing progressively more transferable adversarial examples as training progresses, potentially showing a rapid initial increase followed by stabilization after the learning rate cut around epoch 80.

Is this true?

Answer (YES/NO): NO